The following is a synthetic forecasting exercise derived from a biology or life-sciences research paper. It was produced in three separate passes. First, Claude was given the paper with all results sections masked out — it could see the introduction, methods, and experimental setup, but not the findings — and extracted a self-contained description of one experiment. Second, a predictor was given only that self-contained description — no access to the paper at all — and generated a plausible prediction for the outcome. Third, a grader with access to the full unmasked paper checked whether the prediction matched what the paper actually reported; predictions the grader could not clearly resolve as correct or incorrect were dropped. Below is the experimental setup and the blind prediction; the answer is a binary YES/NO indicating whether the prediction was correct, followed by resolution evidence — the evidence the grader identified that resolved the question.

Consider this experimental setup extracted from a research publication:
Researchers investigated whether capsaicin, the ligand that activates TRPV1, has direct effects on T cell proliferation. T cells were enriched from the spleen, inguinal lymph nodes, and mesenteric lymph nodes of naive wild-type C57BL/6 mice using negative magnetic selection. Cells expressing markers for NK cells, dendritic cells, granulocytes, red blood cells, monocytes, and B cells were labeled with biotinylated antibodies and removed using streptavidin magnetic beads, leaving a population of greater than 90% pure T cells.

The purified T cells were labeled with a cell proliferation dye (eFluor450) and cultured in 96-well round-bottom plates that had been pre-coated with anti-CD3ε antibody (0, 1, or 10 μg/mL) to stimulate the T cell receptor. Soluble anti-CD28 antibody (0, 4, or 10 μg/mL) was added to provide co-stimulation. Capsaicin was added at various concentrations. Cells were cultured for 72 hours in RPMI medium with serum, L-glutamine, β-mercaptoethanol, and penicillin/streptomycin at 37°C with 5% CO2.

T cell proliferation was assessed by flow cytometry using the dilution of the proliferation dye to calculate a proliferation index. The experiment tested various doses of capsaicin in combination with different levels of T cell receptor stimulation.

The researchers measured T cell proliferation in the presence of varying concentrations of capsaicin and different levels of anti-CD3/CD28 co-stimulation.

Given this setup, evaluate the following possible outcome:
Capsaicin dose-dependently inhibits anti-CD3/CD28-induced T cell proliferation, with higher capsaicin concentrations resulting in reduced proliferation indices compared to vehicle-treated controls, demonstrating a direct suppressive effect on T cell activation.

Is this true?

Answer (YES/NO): NO